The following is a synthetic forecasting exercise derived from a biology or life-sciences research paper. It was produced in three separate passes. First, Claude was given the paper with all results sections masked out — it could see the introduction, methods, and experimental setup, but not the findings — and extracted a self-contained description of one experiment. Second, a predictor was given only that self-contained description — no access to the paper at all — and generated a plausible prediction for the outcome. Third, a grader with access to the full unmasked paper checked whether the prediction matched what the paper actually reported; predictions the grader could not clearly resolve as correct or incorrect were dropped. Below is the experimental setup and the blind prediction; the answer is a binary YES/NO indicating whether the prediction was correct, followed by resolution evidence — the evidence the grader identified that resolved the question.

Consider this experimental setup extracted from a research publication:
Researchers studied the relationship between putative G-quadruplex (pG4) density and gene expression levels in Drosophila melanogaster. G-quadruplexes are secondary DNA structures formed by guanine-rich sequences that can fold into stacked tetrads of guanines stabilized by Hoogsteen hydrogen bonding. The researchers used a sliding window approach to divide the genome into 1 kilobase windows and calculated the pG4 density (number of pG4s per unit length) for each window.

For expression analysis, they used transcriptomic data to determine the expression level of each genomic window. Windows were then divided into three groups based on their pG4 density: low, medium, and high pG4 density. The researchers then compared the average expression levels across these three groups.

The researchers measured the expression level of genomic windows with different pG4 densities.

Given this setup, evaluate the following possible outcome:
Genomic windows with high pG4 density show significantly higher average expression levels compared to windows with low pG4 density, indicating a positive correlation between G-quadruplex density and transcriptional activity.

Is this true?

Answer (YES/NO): NO